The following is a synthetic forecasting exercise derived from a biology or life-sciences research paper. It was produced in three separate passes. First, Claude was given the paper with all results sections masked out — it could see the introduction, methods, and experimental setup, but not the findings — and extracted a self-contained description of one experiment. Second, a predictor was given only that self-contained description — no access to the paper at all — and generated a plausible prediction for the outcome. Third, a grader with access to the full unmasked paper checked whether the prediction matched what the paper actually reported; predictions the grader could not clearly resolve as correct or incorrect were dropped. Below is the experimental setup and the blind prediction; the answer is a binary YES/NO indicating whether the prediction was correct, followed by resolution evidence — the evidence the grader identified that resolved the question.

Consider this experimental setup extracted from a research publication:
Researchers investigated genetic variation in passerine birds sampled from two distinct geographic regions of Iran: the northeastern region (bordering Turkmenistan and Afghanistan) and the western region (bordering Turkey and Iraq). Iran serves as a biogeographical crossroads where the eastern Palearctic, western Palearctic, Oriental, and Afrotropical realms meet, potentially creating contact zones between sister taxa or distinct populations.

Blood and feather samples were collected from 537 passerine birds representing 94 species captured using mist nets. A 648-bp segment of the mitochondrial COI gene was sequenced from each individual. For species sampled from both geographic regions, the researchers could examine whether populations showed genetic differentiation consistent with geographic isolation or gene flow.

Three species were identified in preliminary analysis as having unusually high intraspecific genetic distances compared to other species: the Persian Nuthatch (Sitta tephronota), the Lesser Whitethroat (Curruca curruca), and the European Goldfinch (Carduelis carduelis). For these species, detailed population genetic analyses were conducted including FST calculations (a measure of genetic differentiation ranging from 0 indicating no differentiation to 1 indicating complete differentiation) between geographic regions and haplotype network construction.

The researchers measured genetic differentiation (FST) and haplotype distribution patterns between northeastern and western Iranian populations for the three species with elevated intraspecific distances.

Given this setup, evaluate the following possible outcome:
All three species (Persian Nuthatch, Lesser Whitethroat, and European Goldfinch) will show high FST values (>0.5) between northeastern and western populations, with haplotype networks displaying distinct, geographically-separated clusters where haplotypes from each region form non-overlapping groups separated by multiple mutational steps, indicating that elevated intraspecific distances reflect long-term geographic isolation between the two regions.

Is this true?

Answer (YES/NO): NO